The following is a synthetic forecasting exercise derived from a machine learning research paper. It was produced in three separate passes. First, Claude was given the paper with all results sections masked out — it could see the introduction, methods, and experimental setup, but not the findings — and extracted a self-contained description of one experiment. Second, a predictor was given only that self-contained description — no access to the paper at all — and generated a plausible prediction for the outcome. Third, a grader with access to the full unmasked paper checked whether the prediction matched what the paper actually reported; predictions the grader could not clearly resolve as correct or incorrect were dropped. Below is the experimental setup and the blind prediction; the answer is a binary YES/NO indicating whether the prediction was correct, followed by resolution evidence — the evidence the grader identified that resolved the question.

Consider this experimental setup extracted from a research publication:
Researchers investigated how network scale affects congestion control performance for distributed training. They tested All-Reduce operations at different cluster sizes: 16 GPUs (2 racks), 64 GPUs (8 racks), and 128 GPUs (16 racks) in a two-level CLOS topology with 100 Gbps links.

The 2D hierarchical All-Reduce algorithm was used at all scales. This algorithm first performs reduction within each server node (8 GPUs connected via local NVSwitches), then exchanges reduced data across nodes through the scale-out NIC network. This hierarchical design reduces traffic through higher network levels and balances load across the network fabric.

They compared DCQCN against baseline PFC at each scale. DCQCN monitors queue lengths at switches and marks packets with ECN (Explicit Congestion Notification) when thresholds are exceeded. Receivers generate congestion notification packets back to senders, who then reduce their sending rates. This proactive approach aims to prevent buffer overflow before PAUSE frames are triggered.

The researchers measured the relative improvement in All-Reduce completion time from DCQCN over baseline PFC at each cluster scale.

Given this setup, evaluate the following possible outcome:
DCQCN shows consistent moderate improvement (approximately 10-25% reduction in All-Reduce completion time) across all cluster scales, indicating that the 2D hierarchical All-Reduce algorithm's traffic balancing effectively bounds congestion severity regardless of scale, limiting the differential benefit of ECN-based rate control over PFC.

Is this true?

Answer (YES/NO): NO